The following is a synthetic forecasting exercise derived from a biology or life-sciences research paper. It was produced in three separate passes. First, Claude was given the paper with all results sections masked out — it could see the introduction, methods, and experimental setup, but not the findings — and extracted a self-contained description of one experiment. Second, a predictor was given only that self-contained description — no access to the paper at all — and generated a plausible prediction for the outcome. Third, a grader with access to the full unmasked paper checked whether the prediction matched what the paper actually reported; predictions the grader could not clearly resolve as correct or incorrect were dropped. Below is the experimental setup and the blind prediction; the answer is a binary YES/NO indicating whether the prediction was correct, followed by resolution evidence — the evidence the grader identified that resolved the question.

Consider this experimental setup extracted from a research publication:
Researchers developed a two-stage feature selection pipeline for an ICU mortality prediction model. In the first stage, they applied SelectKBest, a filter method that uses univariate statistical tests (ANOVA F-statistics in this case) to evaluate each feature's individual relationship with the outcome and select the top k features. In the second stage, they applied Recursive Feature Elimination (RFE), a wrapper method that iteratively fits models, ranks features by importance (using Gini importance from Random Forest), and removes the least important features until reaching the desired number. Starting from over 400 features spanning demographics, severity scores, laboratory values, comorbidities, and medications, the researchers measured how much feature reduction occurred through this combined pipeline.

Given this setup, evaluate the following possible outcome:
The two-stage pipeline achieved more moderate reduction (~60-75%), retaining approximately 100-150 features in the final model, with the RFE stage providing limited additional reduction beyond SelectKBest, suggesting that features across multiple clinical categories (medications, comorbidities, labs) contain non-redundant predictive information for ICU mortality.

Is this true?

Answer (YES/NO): NO